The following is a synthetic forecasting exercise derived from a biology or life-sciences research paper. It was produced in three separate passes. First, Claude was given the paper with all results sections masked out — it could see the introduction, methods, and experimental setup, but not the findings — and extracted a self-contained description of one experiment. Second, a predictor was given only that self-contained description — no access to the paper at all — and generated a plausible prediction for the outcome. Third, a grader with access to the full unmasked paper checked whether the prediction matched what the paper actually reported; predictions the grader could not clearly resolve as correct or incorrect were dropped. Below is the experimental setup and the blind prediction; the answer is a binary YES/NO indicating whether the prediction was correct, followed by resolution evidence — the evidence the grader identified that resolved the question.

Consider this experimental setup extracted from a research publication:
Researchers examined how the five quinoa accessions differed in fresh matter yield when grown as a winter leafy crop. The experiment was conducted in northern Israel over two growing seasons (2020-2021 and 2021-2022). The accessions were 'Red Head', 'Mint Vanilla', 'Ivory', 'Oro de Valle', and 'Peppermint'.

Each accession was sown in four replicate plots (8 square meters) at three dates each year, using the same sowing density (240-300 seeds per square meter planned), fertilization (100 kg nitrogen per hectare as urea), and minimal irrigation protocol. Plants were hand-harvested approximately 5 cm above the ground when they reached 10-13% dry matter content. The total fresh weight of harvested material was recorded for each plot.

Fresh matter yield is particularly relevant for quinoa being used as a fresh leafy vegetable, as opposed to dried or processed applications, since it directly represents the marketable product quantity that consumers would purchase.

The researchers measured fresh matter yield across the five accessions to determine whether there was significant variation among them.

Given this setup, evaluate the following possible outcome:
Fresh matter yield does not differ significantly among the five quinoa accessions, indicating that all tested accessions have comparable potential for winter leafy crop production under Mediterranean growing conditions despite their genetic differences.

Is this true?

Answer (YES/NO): NO